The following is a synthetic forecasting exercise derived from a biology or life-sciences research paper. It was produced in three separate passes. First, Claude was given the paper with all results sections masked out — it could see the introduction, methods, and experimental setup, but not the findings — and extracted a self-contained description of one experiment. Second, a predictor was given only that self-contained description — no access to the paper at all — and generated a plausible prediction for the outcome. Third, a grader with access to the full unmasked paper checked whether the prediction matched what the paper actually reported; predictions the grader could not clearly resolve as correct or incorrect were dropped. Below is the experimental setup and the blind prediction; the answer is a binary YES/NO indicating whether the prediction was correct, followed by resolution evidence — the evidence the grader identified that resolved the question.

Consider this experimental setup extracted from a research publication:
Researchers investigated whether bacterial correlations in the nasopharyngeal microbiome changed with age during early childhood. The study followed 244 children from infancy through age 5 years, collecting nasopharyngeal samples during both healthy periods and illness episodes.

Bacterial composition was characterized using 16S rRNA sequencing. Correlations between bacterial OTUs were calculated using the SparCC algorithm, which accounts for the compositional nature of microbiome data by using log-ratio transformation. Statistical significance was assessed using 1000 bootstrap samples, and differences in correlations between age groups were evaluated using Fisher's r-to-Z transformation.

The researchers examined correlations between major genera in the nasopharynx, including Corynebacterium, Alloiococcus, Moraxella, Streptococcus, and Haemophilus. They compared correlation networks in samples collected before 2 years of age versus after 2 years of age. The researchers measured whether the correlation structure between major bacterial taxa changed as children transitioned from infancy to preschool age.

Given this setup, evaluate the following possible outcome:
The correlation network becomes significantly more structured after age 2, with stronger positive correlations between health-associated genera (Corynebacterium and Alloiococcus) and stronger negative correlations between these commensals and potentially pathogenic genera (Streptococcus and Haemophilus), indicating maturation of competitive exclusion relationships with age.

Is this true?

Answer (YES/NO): NO